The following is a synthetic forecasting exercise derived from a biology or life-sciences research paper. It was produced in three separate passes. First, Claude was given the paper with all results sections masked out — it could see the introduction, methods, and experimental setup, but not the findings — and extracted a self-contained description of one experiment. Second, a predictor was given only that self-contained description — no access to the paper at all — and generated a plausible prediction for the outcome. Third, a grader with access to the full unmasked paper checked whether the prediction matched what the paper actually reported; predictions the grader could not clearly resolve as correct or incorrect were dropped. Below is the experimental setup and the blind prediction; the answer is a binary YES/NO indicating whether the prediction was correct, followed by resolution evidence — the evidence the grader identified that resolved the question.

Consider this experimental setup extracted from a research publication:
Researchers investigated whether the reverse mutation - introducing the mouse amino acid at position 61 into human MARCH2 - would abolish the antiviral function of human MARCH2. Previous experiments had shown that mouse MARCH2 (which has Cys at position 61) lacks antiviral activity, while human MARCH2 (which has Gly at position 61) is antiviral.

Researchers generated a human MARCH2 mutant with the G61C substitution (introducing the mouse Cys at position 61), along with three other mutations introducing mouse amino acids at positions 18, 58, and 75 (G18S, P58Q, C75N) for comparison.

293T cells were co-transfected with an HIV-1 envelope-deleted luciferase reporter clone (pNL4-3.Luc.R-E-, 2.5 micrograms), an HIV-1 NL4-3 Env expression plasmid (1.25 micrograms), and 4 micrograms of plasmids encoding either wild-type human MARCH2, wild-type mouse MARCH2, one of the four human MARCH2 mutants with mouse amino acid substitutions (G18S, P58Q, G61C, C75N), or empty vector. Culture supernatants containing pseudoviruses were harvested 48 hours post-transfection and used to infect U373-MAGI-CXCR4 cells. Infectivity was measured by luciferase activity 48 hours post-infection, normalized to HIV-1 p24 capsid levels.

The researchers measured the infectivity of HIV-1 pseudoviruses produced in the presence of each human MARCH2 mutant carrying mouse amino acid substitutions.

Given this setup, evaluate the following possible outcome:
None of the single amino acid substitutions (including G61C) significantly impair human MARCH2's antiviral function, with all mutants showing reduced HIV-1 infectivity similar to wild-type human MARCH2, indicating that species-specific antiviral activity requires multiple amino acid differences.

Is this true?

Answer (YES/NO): NO